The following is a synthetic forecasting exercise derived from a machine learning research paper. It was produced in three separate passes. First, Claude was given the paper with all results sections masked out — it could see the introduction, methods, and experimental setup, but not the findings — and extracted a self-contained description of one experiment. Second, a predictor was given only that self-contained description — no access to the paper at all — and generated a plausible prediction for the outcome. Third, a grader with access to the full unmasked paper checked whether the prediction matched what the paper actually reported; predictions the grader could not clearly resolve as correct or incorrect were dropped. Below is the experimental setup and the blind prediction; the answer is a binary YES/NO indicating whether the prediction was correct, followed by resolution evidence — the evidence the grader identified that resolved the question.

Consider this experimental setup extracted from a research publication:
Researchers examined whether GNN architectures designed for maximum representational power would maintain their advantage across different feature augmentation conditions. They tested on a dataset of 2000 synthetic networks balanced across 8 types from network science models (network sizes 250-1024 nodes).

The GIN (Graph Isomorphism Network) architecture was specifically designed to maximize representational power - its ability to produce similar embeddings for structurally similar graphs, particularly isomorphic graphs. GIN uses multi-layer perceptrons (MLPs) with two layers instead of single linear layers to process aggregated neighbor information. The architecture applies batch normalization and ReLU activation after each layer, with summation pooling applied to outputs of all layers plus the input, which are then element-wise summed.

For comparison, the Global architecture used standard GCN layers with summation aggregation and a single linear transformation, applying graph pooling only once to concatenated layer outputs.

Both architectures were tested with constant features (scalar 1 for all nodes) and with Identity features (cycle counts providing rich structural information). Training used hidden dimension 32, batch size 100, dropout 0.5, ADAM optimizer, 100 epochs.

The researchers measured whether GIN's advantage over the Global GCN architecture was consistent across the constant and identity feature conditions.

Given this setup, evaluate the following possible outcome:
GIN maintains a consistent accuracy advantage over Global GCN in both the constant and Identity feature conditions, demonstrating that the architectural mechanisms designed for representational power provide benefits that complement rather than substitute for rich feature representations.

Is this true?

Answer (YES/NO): NO